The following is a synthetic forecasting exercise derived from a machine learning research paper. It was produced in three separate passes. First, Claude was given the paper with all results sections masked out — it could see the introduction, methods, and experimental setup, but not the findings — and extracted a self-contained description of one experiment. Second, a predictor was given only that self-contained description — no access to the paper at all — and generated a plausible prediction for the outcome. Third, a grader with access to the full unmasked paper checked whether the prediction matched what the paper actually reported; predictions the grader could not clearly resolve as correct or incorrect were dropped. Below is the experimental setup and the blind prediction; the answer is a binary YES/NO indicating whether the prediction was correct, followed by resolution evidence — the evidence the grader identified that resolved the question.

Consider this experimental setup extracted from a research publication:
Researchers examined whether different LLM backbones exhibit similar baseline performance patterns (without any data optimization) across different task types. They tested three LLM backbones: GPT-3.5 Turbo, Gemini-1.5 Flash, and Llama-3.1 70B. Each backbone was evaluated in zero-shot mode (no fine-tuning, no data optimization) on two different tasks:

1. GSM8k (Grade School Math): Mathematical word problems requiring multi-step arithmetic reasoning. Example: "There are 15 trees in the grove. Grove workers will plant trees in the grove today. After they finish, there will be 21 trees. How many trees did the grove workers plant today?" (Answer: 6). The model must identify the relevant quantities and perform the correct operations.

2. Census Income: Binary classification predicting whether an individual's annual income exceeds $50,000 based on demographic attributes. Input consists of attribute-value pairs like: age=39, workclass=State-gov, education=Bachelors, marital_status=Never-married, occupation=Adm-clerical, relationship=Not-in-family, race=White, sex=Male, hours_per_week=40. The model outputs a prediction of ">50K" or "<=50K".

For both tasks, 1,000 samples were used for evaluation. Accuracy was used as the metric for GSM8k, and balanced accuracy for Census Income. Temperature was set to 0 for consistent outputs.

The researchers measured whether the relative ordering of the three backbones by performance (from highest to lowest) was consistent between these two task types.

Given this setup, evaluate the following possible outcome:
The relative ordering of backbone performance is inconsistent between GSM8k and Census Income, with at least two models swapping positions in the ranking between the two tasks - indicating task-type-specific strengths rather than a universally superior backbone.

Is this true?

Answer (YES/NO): NO